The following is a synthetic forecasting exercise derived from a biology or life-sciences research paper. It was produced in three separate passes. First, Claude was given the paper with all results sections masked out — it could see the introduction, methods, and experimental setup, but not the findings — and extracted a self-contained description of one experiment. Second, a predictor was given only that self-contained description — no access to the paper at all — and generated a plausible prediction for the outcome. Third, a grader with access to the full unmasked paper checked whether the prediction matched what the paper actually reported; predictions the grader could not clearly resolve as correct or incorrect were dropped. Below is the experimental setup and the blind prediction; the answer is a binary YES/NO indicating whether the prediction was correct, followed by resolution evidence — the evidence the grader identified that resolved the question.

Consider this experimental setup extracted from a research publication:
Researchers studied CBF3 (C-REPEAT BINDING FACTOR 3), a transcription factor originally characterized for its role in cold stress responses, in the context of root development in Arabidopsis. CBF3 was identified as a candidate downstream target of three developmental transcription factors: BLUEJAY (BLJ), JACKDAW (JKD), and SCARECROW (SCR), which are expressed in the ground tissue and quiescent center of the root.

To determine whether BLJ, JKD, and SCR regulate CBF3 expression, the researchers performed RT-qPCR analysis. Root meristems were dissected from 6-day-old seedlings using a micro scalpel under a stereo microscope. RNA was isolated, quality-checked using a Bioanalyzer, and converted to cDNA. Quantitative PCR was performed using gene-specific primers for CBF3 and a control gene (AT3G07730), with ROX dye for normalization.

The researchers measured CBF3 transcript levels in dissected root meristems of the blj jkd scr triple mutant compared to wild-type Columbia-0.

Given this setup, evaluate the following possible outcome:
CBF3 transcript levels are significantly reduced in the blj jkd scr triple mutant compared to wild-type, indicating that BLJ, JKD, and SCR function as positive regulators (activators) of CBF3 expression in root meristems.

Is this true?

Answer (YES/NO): YES